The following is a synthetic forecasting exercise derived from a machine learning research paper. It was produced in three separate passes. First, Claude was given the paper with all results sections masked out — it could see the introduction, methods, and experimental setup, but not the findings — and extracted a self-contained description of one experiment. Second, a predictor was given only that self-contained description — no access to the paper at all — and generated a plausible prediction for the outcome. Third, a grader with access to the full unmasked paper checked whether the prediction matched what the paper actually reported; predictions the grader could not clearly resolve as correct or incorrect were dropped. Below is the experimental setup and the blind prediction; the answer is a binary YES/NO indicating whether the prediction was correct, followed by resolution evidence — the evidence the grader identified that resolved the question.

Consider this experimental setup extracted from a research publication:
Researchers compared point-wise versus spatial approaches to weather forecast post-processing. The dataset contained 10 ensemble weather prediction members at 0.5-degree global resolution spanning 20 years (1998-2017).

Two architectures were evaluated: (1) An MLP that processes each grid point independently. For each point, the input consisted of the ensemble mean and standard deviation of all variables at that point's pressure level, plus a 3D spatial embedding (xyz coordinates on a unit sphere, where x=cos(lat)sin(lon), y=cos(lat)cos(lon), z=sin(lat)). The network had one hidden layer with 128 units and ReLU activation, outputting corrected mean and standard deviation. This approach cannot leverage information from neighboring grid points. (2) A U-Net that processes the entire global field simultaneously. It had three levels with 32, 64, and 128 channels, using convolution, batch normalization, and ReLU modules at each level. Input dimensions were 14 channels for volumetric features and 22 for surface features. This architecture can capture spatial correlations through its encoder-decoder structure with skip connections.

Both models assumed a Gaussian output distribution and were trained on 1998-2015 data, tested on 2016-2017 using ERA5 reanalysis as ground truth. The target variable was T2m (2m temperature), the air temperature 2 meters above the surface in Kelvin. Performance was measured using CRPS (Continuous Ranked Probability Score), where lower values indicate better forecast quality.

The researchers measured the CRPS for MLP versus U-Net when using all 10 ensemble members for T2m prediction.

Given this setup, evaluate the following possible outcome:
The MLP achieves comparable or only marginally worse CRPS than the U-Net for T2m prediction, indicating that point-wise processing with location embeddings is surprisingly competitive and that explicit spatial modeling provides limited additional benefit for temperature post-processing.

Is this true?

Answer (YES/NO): NO